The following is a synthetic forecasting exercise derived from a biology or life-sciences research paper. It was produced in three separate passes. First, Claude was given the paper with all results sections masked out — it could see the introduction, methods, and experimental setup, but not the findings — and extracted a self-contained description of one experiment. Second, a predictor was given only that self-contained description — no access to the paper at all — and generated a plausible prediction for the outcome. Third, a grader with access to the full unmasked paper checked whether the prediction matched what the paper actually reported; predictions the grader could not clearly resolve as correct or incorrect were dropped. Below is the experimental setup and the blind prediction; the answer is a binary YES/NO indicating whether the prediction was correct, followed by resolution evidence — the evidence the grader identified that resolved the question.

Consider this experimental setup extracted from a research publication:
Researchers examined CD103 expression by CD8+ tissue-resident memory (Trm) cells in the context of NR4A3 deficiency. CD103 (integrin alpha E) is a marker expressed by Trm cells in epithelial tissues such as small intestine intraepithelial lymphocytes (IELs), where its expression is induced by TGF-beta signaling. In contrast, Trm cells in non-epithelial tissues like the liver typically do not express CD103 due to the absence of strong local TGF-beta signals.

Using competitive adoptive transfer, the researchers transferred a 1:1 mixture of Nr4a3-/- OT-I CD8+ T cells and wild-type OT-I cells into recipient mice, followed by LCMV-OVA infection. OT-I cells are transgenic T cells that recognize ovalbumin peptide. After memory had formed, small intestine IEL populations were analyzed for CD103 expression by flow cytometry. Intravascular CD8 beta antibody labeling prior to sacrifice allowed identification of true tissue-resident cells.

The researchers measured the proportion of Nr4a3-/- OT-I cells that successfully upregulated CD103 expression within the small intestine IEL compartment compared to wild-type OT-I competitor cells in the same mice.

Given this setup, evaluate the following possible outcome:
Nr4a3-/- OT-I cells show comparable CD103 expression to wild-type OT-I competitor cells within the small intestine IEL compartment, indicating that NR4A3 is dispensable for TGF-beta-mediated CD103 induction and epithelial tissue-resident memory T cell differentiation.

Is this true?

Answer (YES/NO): YES